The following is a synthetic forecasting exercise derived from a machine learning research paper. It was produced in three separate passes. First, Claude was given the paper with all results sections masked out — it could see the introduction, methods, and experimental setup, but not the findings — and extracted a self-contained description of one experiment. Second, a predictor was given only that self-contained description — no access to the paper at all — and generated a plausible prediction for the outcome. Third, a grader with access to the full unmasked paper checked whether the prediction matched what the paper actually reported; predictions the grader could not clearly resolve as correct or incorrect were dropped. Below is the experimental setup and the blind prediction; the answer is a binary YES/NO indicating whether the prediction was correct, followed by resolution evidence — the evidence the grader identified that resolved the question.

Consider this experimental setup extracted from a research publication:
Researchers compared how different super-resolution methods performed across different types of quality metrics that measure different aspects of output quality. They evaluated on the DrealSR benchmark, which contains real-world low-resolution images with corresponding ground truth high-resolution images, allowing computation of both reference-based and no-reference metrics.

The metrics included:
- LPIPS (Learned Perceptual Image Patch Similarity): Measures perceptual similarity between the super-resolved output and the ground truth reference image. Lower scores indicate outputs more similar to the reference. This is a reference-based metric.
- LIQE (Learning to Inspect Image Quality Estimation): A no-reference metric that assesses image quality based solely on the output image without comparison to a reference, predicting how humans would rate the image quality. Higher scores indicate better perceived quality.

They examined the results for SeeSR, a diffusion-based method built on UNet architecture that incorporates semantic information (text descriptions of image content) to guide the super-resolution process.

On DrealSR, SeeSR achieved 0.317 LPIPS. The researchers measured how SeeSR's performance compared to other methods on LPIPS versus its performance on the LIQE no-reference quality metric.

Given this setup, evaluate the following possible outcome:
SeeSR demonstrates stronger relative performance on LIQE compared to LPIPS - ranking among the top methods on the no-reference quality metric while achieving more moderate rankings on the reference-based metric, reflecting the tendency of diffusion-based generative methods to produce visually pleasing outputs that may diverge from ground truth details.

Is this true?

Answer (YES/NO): YES